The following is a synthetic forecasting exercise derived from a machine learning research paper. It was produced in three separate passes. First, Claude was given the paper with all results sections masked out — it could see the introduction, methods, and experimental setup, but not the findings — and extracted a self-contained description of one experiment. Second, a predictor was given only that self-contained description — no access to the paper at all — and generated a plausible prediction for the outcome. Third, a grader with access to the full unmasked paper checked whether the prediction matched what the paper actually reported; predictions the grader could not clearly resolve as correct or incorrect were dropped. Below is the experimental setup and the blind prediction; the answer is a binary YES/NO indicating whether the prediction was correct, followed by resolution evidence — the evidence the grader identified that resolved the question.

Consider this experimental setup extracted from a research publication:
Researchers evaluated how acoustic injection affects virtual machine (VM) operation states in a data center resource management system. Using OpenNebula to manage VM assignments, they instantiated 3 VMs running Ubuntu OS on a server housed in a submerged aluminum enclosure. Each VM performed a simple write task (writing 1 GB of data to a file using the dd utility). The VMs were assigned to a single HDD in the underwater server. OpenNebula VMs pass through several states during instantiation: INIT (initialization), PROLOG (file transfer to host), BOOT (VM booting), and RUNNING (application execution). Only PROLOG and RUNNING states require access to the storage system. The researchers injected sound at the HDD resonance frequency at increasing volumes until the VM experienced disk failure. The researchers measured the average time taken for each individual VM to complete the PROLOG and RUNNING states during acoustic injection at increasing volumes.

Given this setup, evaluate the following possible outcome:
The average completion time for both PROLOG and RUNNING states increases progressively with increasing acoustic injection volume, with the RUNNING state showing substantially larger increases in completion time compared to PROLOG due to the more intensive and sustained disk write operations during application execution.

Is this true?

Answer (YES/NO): YES